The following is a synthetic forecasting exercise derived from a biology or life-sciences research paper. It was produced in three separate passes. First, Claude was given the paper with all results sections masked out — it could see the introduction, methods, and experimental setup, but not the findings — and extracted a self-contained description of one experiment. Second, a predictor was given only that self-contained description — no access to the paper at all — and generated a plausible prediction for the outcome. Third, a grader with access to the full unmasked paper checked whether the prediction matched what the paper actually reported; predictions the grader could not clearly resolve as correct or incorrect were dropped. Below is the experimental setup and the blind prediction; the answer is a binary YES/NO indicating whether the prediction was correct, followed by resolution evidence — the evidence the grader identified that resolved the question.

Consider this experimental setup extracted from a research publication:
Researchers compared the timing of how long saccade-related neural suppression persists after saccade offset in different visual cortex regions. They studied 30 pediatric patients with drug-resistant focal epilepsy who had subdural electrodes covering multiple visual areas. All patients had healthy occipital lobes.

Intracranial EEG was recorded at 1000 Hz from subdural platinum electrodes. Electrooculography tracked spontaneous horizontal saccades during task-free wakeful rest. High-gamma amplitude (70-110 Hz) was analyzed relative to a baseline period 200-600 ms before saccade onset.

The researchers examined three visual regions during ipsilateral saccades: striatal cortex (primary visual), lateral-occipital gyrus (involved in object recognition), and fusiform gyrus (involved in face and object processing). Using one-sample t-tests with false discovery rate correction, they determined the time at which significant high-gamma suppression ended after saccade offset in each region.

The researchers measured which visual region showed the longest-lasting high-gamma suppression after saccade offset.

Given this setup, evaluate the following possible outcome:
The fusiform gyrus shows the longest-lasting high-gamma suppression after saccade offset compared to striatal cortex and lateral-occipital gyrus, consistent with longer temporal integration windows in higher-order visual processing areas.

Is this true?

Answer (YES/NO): NO